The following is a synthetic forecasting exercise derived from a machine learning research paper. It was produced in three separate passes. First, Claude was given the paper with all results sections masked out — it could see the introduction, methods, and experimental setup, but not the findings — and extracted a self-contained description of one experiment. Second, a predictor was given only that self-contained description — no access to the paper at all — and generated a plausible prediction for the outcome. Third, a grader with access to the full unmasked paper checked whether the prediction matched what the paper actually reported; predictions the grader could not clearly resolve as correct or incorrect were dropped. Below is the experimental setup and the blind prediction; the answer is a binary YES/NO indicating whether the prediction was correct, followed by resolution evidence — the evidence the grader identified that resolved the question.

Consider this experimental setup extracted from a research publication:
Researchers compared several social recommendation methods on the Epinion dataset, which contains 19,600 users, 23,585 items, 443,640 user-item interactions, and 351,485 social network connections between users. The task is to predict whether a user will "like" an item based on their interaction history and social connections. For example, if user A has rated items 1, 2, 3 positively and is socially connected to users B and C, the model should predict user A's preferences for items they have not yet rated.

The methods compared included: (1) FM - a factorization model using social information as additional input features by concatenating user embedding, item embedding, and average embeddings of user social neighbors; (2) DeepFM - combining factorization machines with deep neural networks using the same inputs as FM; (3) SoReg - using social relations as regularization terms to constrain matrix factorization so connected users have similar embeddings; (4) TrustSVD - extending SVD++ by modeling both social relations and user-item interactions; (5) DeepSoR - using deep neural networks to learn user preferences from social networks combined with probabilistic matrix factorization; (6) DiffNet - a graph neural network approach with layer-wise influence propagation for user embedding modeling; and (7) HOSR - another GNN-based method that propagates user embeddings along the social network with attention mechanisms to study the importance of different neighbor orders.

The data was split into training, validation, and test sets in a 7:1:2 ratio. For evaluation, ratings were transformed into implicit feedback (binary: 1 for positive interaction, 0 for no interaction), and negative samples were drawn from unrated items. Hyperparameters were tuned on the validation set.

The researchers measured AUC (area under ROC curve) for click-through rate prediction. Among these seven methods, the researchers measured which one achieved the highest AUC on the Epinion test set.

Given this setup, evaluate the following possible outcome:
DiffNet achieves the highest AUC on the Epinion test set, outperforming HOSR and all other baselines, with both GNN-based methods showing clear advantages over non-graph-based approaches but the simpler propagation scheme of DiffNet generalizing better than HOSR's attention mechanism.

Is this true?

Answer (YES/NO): NO